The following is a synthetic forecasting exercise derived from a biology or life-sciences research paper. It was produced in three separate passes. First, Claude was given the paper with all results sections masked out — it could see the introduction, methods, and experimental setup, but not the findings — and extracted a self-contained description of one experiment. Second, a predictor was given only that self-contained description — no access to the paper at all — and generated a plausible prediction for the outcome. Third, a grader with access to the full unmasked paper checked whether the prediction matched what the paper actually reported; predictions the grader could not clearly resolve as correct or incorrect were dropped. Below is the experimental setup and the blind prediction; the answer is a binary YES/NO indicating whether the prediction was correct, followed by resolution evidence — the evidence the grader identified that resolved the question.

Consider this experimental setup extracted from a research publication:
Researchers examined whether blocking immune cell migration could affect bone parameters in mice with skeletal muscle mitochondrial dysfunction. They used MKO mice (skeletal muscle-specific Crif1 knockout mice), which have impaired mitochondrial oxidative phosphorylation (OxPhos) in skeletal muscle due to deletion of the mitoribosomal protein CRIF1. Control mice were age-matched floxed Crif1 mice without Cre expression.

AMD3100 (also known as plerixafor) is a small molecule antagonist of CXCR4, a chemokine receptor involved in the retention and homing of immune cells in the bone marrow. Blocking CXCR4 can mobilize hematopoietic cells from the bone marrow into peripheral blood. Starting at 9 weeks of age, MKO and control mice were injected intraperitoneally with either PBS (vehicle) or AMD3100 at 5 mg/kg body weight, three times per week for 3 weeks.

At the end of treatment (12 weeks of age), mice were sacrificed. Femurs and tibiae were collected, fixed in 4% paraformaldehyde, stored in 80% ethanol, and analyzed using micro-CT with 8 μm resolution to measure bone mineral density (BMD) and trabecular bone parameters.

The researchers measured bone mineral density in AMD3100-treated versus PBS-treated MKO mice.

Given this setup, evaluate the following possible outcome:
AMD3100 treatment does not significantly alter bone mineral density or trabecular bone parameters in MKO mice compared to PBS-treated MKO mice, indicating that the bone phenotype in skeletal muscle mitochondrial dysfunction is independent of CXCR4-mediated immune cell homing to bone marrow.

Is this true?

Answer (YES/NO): NO